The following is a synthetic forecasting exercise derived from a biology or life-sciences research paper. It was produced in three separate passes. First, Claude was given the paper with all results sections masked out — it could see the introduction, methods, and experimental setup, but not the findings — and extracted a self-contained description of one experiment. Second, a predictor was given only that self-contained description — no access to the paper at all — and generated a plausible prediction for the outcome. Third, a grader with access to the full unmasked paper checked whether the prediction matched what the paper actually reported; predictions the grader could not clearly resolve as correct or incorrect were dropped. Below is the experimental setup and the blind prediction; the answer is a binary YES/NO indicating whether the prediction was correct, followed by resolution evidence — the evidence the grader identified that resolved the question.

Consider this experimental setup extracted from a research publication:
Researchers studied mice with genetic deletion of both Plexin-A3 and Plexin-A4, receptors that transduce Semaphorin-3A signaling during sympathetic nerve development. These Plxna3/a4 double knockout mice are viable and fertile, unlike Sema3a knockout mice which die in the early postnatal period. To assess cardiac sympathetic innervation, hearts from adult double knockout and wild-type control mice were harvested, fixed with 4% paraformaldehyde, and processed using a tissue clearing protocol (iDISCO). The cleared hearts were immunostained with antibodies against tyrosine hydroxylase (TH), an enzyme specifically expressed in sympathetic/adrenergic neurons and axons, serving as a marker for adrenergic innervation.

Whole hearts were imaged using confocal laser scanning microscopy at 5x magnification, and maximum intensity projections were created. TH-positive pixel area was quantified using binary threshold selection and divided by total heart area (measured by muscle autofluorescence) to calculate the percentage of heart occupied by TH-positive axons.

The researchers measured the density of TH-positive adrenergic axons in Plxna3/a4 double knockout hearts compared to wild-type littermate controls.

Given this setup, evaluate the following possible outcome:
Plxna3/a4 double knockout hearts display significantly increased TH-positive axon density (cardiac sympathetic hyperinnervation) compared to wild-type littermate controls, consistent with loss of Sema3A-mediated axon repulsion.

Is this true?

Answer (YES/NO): NO